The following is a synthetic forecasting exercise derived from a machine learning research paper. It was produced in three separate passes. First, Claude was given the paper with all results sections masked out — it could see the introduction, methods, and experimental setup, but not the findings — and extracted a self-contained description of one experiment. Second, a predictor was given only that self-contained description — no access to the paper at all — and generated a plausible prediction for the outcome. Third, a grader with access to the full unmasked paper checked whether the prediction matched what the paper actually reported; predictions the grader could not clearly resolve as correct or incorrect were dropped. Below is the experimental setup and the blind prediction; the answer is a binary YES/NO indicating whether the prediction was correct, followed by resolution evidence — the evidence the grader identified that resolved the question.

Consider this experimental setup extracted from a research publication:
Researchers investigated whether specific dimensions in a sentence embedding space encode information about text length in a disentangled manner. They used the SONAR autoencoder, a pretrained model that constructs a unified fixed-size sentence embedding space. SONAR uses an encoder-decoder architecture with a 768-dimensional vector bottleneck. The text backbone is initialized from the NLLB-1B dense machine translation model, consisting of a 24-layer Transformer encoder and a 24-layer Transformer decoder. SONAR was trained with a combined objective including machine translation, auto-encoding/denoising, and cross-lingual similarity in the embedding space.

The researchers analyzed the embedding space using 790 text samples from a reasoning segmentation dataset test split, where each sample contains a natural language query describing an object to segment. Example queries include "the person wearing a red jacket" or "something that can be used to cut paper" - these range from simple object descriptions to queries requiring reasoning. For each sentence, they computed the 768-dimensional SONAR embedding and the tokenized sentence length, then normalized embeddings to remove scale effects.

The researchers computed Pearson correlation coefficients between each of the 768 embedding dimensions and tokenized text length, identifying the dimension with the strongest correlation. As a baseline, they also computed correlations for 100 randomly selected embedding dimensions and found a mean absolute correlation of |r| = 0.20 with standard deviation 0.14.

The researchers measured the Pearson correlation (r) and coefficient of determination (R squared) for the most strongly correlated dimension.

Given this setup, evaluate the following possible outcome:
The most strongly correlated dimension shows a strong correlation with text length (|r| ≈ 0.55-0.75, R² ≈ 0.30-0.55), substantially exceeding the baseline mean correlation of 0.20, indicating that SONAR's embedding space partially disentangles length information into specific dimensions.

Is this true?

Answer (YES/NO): NO